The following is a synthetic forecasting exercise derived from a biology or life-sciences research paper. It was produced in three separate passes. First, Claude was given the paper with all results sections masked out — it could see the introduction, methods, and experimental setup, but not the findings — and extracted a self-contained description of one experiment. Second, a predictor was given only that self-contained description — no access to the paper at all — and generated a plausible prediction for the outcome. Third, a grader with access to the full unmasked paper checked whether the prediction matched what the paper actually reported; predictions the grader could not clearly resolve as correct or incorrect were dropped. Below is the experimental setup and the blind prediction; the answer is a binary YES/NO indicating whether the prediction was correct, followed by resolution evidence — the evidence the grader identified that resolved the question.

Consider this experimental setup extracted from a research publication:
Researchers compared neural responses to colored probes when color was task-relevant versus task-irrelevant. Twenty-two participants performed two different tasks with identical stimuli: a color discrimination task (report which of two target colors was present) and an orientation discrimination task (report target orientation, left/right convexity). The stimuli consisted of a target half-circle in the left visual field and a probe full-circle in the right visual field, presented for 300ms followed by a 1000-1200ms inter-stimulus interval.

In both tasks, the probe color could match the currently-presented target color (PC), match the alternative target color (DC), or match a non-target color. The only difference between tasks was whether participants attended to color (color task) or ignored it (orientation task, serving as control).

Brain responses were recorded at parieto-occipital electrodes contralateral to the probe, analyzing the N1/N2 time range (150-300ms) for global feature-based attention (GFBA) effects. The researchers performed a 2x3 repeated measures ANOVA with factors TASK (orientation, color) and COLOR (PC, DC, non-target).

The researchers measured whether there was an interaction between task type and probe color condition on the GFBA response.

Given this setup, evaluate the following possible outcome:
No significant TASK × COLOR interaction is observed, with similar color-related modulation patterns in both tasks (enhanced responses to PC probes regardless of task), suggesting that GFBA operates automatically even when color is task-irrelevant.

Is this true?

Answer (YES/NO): NO